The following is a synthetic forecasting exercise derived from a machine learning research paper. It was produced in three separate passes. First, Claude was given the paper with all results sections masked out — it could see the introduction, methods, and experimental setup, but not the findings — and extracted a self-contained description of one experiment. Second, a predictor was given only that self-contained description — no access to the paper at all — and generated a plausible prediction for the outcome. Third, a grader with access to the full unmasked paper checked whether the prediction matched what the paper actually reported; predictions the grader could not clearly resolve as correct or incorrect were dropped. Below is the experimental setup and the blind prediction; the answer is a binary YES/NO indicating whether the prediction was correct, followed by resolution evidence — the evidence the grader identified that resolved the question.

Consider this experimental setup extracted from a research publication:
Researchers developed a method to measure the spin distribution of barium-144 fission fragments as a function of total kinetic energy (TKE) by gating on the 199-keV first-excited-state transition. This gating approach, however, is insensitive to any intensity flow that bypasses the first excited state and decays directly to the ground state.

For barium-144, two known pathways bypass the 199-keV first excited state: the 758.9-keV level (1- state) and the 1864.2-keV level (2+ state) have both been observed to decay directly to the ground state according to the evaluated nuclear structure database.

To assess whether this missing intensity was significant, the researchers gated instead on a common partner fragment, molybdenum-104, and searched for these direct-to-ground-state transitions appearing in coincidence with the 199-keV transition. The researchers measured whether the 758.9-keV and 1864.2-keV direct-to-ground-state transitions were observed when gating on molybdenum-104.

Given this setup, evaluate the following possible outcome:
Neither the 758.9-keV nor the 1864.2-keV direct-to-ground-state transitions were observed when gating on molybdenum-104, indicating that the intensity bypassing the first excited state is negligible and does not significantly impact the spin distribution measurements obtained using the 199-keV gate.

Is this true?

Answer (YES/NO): YES